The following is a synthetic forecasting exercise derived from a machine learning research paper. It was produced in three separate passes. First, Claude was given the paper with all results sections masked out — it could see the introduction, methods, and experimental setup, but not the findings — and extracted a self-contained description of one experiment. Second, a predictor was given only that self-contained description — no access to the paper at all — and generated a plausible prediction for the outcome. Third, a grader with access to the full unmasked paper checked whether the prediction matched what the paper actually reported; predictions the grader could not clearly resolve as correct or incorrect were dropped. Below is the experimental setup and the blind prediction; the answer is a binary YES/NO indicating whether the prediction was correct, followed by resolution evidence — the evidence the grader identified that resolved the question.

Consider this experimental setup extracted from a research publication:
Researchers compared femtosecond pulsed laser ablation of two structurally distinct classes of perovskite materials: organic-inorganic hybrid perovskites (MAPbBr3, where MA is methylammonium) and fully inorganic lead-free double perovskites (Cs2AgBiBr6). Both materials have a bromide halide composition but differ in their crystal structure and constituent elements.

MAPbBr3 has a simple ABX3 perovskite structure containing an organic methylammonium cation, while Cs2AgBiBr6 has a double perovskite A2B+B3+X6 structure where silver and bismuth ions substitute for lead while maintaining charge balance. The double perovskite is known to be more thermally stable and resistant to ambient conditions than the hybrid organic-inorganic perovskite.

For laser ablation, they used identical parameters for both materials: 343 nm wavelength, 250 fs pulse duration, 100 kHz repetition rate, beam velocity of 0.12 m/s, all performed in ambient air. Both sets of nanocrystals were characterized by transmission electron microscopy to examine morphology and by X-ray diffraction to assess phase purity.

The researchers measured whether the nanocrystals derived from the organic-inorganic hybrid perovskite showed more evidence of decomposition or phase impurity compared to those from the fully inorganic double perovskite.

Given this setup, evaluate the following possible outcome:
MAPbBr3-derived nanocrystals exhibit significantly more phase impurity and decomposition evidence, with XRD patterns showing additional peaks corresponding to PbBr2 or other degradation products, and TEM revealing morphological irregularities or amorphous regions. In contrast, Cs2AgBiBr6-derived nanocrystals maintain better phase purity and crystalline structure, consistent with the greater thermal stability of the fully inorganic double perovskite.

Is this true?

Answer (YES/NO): NO